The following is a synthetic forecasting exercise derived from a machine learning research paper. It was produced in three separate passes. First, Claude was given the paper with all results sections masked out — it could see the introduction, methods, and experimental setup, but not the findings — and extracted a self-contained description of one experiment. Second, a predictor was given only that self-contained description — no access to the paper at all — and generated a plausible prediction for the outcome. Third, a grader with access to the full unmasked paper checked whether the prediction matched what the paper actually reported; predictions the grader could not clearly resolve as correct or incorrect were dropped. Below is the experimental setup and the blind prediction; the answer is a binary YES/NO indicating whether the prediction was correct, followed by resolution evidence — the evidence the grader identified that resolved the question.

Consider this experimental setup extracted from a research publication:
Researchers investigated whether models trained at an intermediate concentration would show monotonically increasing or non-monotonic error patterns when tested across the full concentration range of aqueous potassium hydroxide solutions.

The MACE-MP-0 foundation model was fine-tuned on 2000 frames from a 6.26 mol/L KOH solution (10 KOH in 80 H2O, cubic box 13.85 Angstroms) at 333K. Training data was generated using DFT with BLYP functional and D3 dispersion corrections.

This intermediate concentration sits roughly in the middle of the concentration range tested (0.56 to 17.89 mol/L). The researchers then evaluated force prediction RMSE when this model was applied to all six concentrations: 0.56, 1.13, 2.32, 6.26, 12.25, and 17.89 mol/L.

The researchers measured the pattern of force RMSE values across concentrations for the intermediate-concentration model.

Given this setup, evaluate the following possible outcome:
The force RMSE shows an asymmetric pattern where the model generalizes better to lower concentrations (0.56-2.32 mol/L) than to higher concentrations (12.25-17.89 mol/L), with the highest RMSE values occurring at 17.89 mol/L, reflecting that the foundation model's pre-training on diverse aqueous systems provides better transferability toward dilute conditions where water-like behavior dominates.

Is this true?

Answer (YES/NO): YES